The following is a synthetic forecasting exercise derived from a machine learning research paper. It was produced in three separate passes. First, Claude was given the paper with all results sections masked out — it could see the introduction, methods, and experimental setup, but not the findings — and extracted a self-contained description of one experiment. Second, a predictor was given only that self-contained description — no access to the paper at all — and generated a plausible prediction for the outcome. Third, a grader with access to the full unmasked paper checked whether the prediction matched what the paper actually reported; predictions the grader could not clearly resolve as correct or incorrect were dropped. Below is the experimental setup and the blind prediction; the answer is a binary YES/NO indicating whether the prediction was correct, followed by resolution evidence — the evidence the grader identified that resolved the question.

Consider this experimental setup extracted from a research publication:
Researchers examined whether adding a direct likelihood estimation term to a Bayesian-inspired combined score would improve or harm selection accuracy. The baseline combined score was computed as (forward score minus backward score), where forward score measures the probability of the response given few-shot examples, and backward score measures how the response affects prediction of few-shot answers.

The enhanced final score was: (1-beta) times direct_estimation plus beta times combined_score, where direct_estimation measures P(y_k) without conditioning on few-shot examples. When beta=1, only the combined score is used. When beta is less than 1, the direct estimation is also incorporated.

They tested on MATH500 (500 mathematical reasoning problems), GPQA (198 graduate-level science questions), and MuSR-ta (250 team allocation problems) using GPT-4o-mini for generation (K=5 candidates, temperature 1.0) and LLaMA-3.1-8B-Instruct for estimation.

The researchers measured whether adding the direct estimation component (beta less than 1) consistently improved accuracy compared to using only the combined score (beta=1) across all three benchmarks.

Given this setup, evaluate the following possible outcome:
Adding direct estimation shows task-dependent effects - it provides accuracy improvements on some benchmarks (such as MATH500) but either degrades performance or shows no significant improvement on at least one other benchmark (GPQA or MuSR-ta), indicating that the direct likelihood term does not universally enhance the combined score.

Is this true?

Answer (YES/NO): NO